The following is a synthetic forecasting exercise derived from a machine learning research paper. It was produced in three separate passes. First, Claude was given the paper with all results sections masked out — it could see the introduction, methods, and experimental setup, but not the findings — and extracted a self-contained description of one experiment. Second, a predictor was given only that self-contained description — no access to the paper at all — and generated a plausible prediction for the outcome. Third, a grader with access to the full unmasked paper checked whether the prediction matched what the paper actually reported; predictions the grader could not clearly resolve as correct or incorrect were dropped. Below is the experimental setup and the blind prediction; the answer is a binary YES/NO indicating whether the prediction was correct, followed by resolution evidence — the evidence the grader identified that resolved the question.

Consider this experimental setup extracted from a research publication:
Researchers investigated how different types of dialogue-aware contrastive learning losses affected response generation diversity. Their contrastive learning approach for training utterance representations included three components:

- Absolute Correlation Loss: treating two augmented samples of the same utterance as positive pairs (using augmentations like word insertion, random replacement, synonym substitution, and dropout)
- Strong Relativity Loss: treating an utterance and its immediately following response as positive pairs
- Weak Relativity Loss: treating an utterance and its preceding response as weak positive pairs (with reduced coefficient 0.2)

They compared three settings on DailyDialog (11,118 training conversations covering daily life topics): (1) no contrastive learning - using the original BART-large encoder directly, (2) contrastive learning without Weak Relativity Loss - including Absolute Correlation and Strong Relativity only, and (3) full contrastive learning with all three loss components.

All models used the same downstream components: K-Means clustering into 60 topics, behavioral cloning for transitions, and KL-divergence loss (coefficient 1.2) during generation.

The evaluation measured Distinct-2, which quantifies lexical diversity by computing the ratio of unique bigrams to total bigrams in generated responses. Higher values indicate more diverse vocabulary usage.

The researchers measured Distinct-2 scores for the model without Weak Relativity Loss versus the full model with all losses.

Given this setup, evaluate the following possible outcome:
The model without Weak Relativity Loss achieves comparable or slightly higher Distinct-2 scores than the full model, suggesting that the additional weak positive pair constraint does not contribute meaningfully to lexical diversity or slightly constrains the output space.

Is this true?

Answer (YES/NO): NO